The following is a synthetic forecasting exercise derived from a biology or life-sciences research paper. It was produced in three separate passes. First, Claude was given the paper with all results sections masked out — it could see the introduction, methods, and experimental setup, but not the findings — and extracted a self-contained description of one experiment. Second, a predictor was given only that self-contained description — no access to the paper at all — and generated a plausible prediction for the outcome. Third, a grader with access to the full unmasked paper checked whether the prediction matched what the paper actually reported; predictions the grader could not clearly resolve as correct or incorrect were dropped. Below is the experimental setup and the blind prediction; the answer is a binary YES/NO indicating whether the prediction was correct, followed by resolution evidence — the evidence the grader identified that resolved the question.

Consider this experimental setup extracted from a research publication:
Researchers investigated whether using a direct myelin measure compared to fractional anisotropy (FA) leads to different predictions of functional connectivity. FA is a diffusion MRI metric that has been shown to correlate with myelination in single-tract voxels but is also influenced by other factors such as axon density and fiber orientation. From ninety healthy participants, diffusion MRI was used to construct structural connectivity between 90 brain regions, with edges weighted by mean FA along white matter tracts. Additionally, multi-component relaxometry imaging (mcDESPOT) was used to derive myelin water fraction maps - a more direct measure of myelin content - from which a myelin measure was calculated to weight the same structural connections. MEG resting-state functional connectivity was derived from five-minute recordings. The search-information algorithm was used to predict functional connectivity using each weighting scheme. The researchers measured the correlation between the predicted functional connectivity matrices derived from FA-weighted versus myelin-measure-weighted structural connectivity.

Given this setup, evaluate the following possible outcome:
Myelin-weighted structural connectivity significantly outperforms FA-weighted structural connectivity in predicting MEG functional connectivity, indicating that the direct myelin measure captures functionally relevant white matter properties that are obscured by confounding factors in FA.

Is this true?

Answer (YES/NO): YES